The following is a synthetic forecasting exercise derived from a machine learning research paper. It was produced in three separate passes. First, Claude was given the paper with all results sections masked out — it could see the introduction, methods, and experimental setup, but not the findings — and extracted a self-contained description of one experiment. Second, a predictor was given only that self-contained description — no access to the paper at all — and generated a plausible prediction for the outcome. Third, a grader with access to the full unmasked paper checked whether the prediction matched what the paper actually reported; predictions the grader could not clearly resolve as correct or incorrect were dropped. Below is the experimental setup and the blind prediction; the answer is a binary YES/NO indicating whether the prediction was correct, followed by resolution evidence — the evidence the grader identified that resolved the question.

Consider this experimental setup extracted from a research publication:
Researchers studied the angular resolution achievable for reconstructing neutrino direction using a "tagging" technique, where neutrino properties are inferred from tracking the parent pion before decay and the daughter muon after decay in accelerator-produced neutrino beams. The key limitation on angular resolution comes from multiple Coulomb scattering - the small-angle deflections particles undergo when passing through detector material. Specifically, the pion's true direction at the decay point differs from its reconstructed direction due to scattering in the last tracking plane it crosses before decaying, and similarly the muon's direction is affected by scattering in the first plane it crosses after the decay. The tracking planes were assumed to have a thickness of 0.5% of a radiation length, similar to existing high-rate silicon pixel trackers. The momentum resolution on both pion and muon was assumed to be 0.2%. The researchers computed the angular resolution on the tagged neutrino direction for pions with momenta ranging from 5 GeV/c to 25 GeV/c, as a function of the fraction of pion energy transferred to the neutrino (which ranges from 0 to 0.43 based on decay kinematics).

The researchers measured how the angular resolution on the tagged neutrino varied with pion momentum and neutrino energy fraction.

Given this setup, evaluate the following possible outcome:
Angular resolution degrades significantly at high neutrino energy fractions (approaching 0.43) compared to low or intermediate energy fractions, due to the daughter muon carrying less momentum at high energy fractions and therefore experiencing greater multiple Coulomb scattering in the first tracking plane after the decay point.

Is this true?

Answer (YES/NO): NO